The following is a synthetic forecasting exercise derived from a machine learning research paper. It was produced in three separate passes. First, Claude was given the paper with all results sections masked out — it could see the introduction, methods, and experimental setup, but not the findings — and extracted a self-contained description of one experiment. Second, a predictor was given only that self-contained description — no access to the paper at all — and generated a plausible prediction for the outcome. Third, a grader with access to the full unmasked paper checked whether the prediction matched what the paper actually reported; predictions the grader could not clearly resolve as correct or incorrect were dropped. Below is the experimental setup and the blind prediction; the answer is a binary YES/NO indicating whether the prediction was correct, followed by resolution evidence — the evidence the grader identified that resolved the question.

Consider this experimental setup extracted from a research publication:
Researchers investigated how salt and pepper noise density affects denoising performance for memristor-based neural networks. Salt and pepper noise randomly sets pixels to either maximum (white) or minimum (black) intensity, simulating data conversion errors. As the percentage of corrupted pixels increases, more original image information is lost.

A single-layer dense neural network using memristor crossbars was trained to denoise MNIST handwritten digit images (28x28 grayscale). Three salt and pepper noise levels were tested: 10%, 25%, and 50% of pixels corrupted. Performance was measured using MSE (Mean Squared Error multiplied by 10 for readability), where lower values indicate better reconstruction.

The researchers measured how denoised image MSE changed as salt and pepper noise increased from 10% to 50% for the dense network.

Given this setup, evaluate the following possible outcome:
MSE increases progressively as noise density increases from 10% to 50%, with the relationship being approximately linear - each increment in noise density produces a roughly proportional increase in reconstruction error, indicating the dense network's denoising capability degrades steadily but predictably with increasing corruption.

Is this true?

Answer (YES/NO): NO